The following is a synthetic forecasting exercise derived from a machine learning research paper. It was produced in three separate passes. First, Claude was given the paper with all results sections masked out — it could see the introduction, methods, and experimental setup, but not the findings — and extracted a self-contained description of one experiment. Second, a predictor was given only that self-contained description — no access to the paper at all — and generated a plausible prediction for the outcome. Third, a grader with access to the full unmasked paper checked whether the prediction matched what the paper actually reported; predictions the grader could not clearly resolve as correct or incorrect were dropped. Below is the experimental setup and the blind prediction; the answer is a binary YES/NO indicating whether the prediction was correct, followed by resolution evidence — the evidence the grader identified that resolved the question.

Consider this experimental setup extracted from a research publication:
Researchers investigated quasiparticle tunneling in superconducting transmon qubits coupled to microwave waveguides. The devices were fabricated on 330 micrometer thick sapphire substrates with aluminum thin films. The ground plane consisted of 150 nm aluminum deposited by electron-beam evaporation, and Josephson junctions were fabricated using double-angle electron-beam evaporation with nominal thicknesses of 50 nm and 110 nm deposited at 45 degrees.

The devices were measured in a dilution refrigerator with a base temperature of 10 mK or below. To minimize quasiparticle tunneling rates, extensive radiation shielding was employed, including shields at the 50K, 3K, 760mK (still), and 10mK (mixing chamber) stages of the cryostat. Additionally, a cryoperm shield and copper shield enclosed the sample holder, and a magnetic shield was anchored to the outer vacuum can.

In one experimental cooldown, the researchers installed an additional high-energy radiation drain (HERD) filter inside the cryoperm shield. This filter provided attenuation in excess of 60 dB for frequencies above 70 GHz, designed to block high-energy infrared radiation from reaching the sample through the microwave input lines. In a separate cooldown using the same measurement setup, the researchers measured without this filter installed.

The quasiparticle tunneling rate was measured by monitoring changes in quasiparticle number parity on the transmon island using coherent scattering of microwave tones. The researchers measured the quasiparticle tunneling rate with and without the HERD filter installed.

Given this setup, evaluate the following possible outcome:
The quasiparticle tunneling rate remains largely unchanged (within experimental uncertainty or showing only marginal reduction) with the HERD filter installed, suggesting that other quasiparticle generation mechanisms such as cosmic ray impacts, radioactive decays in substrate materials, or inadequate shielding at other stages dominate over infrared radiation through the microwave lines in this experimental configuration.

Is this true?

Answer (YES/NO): YES